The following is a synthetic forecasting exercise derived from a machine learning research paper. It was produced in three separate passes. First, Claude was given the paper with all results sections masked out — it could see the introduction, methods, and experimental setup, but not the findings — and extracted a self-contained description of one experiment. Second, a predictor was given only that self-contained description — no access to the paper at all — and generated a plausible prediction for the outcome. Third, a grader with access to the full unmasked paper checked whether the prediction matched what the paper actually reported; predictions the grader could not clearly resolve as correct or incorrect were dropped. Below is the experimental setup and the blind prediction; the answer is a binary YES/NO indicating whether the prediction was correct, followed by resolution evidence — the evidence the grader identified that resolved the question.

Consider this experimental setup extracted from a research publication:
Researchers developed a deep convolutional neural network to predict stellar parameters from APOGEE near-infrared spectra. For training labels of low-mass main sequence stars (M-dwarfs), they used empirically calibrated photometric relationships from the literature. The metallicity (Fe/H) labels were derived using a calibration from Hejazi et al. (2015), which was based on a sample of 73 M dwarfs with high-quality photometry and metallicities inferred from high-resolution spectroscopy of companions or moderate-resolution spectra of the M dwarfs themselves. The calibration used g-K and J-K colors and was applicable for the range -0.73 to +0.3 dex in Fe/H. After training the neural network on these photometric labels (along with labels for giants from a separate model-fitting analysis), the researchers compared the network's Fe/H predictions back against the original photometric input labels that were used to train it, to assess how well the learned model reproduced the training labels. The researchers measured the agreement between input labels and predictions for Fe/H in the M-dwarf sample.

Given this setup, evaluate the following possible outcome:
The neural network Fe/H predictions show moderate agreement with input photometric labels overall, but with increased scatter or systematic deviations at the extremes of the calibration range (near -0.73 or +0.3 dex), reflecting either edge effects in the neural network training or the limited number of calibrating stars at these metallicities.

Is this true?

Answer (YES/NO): YES